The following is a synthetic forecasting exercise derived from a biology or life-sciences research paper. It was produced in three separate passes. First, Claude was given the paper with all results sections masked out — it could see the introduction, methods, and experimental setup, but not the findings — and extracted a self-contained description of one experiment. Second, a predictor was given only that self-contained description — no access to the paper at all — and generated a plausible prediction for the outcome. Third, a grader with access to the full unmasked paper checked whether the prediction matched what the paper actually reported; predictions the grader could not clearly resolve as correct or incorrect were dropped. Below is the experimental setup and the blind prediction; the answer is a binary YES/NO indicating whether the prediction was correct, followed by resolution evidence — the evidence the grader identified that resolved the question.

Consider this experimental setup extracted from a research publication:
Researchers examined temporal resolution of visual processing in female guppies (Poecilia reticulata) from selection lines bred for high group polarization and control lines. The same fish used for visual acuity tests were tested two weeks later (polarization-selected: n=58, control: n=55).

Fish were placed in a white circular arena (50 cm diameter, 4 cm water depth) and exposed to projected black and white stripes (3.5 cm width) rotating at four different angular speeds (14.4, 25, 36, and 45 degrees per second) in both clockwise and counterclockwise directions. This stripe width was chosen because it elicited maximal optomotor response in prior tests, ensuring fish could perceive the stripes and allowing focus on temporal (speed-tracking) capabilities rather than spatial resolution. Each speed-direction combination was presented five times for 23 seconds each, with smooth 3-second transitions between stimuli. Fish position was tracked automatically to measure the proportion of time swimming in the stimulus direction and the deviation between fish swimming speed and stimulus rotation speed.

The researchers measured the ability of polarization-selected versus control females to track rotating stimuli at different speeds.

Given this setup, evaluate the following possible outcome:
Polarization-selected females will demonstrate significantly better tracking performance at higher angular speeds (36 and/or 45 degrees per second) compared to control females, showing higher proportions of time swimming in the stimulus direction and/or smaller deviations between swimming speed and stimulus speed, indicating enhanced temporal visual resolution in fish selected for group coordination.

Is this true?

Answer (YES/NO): NO